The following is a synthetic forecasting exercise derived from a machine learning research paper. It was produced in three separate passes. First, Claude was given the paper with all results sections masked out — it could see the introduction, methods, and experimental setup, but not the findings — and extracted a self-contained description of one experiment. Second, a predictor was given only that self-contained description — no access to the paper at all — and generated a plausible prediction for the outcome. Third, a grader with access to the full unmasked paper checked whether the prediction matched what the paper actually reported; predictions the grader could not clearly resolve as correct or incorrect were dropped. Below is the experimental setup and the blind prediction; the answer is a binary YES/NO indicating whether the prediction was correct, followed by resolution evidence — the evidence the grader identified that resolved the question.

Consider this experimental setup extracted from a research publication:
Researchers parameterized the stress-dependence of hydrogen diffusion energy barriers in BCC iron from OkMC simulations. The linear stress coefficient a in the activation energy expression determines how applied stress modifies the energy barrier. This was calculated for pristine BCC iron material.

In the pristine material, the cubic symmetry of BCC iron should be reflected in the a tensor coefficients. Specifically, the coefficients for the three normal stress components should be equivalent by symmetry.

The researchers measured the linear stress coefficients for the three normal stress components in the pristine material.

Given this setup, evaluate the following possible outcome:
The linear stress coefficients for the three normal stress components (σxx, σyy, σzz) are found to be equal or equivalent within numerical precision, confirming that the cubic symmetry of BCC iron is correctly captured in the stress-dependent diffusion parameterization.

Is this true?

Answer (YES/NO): YES